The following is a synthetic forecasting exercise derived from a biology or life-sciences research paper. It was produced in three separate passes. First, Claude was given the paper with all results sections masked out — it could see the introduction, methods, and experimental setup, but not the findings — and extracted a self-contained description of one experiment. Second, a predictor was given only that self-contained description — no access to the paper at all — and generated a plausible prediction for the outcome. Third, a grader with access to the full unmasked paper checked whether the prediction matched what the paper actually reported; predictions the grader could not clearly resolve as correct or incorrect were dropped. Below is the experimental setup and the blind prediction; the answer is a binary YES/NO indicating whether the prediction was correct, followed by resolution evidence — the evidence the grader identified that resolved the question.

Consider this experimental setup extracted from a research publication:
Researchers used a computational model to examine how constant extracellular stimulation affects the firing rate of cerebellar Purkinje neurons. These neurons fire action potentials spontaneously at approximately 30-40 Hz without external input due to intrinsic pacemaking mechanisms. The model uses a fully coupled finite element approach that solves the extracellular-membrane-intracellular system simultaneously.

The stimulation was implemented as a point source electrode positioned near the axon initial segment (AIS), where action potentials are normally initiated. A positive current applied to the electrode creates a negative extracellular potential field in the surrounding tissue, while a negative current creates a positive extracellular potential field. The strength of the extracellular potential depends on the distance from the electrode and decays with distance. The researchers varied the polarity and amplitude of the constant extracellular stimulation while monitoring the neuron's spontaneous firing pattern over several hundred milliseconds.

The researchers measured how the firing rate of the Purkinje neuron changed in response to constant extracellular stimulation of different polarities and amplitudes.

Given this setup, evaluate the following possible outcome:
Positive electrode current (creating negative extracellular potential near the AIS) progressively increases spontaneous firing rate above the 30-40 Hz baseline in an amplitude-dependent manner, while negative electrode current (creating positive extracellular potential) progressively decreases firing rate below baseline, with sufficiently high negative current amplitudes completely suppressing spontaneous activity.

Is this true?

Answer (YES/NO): NO